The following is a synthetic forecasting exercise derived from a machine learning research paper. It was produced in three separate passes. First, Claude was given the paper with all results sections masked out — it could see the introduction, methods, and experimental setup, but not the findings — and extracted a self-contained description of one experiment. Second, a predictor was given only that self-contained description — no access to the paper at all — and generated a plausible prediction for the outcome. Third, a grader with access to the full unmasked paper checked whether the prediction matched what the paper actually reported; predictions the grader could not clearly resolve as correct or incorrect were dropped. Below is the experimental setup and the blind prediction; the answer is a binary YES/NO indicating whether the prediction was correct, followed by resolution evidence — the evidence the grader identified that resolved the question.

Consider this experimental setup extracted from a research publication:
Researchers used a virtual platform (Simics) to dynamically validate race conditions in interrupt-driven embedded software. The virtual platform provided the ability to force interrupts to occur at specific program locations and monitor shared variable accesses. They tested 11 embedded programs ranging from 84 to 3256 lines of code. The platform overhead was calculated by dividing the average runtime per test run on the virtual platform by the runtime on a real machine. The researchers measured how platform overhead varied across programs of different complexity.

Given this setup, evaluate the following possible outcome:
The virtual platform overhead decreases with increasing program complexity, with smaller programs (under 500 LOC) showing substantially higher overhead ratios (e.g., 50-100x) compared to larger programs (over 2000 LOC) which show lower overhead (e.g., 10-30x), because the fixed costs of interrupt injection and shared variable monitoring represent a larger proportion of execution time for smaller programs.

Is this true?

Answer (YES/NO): NO